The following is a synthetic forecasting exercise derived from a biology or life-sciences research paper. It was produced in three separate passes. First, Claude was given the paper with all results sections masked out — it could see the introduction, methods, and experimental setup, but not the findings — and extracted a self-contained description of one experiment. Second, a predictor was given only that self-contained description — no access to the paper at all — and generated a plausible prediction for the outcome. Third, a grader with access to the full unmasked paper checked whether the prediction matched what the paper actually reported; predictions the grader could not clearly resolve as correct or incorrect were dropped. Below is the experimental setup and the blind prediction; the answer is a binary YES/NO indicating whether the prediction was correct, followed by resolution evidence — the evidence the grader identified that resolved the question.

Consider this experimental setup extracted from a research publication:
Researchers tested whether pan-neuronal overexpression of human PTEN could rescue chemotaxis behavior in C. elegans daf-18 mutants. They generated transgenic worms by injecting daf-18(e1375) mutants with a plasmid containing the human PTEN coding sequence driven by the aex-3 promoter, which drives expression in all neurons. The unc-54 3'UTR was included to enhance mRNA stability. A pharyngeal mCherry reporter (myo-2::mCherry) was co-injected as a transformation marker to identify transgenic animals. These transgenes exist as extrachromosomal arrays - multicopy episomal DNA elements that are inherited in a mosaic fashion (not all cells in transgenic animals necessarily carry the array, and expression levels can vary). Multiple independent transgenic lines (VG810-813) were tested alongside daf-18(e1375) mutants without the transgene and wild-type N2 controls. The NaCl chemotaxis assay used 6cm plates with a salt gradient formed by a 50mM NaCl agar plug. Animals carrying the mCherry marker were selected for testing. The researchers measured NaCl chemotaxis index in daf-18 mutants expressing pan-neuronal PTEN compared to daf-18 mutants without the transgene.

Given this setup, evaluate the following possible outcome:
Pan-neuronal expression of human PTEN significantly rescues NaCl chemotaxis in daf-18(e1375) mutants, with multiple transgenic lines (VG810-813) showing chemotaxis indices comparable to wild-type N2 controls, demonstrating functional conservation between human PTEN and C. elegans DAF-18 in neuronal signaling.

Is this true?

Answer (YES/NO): YES